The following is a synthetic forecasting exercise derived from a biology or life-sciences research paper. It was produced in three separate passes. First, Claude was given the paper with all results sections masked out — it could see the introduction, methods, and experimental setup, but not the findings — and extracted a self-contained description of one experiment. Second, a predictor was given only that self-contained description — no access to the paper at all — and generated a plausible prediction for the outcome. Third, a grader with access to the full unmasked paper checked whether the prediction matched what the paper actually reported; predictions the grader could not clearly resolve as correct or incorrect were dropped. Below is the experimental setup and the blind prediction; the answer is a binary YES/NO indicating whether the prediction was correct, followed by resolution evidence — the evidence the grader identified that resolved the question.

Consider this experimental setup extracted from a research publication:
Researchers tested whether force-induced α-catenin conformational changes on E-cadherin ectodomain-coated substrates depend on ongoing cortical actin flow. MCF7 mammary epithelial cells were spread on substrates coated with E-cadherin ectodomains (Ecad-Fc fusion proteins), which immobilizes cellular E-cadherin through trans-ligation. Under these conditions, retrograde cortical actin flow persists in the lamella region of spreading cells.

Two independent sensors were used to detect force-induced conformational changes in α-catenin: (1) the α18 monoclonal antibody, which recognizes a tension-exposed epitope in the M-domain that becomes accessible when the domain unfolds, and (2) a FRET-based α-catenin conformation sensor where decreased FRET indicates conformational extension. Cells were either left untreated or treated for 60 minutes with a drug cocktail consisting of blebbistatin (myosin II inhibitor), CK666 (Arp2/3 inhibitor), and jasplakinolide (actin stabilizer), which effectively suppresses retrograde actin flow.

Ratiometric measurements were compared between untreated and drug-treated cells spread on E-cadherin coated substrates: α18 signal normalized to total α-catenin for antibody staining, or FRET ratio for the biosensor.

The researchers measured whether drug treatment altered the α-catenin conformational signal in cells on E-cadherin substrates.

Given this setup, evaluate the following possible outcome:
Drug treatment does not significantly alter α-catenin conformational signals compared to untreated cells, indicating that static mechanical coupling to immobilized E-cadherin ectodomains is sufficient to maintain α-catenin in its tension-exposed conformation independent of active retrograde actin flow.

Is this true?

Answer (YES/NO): NO